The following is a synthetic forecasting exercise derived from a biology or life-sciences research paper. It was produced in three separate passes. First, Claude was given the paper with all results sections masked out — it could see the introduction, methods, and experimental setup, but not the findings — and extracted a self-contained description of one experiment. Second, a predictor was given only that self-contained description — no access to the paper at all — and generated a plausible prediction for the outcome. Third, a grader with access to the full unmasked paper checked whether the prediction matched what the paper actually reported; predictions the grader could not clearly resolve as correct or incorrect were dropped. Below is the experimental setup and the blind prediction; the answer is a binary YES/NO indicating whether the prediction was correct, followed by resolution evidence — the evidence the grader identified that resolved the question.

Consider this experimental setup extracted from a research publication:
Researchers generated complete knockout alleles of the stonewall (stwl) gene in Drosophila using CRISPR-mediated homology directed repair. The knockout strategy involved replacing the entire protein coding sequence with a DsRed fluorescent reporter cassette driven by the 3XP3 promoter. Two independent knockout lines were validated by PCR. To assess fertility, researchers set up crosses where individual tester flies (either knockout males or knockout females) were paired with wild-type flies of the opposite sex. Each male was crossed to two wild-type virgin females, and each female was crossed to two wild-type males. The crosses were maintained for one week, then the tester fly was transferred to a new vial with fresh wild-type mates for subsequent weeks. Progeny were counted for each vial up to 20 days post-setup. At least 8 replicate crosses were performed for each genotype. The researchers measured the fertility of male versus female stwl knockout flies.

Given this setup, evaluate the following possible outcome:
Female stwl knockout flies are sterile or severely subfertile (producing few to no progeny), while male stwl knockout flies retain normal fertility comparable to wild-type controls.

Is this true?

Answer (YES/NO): YES